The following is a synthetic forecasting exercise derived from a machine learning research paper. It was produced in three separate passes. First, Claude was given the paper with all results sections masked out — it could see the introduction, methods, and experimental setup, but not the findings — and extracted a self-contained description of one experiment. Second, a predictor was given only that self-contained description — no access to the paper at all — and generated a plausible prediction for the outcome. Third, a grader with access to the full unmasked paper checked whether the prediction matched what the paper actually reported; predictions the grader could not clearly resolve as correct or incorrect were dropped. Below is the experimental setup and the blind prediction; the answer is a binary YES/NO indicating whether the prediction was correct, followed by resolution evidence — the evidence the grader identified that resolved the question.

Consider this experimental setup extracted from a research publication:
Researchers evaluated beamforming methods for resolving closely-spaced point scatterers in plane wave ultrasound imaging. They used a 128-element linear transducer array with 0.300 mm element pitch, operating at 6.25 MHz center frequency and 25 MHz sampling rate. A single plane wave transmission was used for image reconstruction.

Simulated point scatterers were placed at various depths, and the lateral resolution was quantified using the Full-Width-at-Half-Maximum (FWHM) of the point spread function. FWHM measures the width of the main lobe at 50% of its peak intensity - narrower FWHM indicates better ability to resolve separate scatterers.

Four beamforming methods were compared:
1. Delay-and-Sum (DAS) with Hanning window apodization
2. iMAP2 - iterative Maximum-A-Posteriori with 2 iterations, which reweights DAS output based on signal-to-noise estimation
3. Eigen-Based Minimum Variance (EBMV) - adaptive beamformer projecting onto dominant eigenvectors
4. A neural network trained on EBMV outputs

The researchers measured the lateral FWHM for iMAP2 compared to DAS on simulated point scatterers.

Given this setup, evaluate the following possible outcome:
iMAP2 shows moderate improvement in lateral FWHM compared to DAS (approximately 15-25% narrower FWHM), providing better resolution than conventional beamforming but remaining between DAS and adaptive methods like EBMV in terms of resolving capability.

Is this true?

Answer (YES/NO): NO